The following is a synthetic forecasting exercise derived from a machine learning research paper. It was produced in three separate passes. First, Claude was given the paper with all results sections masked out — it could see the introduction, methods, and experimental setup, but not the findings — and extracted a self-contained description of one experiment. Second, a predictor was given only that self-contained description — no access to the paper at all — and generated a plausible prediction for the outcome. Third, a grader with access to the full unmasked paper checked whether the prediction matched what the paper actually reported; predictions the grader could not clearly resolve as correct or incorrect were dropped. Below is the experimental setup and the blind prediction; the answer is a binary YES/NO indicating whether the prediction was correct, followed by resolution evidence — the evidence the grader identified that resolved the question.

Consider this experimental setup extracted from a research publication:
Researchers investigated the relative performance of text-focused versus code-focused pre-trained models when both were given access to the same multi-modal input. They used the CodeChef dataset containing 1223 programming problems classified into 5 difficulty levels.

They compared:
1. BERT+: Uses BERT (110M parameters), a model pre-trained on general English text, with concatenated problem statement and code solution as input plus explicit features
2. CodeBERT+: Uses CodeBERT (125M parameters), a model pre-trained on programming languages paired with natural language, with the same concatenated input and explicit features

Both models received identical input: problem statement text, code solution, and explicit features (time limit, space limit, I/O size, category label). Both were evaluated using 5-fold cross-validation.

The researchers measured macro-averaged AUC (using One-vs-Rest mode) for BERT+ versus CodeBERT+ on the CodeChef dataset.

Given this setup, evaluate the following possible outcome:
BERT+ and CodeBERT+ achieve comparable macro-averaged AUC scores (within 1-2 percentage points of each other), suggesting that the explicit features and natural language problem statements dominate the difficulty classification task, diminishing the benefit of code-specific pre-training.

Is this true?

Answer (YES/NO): NO